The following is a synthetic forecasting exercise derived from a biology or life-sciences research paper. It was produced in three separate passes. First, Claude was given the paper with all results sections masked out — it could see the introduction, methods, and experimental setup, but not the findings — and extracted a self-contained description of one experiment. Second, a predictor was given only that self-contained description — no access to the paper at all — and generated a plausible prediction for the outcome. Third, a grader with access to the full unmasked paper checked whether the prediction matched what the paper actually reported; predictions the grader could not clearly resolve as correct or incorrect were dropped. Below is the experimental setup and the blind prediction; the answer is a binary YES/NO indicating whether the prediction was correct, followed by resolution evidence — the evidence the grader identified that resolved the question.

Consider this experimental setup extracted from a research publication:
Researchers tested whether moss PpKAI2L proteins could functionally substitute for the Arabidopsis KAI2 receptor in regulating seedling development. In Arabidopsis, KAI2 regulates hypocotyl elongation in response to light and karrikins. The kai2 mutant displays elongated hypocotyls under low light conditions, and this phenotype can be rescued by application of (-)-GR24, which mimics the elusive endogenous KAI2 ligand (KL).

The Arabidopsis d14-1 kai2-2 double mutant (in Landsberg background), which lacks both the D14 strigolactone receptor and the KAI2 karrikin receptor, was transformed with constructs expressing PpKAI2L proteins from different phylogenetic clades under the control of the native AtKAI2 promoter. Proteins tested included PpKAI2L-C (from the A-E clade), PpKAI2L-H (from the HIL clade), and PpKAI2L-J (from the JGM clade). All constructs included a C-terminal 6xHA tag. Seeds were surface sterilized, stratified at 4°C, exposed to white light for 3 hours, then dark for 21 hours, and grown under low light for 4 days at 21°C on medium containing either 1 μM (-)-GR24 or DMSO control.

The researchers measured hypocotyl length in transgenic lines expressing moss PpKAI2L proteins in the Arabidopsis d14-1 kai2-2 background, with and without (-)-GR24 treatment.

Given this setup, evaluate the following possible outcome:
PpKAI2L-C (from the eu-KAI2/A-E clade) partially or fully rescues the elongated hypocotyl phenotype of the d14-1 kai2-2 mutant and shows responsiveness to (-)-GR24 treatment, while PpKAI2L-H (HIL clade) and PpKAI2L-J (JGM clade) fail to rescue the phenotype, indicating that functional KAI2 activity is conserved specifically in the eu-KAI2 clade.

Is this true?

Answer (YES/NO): NO